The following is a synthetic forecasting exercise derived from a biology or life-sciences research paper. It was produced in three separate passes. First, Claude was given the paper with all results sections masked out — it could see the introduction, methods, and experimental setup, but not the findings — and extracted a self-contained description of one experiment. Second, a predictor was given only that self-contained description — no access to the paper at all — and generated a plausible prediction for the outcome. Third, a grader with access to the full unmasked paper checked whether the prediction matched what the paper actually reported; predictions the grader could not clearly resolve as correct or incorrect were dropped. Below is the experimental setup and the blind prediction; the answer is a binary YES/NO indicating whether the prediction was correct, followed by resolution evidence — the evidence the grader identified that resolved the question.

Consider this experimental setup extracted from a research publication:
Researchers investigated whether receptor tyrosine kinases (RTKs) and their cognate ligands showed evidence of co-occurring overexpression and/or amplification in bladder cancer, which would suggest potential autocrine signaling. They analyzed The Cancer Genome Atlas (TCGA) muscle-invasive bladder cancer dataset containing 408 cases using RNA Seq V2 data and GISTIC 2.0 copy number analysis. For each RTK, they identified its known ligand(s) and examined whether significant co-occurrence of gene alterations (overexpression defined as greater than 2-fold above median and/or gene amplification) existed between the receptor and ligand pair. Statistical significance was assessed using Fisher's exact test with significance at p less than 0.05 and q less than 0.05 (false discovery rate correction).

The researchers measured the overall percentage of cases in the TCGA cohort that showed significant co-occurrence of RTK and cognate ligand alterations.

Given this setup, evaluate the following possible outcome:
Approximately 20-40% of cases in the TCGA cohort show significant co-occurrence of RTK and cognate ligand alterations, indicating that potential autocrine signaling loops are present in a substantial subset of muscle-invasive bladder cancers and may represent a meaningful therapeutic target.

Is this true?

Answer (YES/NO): NO